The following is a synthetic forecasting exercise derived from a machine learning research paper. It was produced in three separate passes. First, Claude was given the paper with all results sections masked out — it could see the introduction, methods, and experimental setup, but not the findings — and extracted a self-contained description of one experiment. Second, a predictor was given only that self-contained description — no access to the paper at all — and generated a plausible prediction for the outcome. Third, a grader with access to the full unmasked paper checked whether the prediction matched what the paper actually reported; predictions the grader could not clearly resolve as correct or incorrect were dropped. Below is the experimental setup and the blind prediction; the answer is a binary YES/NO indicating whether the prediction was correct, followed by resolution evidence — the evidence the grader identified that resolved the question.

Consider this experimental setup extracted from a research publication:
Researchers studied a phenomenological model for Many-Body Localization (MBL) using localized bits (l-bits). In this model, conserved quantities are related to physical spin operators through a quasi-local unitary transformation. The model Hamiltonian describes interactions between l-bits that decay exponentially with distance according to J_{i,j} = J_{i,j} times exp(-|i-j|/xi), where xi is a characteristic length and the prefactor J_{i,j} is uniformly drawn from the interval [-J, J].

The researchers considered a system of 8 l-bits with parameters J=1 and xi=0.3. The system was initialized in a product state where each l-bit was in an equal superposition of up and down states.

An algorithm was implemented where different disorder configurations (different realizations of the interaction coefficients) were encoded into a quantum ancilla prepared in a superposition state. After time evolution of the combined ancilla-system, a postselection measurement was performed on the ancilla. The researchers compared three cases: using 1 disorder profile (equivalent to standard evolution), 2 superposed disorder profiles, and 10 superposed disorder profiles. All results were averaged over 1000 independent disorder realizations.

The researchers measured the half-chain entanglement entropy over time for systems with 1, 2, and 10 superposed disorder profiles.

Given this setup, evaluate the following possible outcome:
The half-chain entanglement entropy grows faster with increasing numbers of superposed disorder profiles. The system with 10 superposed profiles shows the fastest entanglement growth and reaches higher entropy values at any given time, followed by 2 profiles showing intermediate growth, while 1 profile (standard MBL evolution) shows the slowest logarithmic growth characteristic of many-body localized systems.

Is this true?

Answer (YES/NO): YES